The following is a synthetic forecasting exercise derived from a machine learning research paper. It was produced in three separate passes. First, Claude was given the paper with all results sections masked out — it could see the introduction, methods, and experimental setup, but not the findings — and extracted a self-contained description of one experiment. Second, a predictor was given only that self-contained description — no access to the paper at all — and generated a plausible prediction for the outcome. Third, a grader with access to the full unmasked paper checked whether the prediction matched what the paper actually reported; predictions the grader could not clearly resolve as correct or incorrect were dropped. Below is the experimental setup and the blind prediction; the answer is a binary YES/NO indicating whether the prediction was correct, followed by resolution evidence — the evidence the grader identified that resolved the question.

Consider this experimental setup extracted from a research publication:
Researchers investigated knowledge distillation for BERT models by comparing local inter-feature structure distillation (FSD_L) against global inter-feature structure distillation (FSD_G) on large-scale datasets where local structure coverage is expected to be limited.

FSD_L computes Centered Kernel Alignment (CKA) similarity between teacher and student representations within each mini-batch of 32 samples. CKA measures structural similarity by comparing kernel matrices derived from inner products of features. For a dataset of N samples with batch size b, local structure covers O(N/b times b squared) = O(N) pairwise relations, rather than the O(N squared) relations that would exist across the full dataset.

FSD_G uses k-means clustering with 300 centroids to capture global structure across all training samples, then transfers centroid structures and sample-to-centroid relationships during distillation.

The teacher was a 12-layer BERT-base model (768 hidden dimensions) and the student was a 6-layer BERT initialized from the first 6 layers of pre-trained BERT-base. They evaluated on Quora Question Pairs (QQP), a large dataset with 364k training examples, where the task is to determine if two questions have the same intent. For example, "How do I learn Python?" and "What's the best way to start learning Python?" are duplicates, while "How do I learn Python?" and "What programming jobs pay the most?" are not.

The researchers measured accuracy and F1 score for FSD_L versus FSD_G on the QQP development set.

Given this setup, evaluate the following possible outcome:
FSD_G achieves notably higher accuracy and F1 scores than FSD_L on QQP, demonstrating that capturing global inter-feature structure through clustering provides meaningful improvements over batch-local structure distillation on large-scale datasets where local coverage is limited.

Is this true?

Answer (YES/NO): NO